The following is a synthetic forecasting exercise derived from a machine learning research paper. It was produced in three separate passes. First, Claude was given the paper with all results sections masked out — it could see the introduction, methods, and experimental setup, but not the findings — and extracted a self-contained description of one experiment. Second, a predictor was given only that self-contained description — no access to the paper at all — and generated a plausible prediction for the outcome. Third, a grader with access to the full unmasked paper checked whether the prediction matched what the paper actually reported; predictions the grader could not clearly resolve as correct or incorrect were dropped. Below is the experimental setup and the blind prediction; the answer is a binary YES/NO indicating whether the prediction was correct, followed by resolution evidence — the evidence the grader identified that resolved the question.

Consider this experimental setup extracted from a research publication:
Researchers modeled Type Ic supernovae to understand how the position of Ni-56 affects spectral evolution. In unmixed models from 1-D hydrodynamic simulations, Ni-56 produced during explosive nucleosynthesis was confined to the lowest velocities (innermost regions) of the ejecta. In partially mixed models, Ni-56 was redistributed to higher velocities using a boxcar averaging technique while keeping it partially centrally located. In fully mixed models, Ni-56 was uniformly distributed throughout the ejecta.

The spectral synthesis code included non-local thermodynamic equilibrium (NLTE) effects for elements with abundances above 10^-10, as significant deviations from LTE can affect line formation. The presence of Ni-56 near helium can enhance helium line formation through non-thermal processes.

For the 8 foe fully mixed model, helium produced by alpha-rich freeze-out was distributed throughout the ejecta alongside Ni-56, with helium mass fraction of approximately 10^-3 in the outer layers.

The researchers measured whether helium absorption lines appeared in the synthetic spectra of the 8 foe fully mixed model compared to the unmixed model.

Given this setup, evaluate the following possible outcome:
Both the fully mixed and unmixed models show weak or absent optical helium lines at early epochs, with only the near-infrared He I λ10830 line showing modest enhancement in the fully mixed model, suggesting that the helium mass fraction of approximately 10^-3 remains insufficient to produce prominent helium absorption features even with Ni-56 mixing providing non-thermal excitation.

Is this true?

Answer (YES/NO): NO